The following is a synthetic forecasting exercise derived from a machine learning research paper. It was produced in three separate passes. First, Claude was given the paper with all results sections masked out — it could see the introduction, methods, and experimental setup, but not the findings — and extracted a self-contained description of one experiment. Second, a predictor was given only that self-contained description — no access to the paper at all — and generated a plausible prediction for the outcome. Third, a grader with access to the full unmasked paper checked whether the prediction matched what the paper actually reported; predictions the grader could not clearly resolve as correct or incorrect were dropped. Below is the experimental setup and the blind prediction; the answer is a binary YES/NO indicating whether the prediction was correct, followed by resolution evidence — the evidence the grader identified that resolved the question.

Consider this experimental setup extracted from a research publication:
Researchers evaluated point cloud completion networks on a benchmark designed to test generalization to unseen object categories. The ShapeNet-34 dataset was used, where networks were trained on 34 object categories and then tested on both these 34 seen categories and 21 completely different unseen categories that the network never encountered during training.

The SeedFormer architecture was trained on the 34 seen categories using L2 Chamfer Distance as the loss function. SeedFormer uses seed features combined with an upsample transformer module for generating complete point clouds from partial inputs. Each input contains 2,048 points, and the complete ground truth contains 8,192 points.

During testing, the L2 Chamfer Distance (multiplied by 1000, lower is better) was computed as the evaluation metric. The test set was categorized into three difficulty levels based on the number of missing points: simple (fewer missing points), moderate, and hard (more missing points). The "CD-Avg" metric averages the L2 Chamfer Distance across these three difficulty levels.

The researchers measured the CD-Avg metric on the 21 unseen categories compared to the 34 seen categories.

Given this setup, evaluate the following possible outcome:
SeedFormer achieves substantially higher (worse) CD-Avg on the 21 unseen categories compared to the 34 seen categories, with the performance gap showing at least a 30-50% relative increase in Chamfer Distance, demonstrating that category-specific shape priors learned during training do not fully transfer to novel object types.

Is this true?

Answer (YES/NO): YES